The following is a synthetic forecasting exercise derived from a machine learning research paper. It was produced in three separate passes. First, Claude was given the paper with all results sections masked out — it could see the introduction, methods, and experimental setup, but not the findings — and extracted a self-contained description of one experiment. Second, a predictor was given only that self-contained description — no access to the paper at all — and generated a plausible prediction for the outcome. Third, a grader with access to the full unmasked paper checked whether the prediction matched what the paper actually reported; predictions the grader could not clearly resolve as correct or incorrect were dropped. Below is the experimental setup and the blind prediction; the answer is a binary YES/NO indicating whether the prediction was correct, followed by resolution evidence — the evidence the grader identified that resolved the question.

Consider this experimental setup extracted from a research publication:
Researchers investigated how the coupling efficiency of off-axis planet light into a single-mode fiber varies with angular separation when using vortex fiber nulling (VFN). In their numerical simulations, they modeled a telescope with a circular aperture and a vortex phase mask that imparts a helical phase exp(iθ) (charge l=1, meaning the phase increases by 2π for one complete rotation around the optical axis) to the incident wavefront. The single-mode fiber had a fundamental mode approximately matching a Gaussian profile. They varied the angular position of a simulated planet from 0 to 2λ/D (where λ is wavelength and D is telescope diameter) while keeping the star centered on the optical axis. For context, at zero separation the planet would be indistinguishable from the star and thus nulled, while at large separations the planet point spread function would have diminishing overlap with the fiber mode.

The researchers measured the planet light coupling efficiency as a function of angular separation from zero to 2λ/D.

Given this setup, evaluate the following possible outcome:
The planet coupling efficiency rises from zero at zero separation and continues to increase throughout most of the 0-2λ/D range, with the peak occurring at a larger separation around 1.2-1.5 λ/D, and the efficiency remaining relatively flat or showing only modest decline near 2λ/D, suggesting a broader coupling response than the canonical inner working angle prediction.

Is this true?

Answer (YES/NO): NO